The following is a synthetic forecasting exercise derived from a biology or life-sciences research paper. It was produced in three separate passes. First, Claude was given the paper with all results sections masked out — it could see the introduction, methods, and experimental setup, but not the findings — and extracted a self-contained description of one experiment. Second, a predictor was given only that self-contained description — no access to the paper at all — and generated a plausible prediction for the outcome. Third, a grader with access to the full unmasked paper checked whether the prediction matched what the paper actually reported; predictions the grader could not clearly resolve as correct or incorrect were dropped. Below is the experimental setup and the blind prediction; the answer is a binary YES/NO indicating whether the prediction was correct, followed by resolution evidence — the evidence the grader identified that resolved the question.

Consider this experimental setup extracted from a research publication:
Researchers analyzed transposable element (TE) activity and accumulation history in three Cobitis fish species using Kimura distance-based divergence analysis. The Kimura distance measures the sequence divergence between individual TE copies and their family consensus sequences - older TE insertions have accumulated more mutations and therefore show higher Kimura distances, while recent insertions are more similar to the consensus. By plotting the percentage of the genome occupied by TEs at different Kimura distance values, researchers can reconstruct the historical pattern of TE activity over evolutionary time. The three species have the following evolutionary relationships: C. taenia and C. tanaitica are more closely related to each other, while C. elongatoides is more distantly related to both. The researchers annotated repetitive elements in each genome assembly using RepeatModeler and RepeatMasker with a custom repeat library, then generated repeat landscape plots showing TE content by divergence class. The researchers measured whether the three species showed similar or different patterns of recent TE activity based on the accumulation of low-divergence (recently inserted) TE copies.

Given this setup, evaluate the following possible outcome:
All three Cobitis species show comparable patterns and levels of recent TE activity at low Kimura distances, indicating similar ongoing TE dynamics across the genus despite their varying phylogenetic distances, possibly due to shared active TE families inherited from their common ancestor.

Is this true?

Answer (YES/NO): NO